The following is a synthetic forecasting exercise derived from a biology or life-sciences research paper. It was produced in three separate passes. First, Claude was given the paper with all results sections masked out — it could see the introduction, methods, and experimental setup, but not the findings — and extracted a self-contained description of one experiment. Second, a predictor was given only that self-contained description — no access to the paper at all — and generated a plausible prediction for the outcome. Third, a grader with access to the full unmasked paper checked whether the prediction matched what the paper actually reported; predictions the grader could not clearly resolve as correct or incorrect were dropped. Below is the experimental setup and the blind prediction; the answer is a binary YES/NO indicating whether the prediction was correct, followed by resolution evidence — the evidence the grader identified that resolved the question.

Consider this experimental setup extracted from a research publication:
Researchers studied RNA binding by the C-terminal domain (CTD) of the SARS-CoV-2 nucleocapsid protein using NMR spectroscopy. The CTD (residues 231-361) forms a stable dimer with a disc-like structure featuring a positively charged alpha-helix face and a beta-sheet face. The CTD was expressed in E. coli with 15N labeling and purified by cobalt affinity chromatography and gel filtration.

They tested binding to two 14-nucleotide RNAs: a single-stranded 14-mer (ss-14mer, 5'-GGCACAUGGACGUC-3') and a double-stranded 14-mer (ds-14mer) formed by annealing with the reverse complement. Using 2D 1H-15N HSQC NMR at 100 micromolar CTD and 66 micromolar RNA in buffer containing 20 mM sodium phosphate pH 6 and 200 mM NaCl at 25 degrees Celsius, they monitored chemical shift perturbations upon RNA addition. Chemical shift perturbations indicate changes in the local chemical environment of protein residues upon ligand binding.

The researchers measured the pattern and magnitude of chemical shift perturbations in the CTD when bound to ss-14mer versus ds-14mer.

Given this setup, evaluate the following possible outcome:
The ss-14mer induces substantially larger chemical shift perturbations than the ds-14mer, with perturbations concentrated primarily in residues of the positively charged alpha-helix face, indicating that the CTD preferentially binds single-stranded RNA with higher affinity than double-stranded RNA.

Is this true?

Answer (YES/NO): NO